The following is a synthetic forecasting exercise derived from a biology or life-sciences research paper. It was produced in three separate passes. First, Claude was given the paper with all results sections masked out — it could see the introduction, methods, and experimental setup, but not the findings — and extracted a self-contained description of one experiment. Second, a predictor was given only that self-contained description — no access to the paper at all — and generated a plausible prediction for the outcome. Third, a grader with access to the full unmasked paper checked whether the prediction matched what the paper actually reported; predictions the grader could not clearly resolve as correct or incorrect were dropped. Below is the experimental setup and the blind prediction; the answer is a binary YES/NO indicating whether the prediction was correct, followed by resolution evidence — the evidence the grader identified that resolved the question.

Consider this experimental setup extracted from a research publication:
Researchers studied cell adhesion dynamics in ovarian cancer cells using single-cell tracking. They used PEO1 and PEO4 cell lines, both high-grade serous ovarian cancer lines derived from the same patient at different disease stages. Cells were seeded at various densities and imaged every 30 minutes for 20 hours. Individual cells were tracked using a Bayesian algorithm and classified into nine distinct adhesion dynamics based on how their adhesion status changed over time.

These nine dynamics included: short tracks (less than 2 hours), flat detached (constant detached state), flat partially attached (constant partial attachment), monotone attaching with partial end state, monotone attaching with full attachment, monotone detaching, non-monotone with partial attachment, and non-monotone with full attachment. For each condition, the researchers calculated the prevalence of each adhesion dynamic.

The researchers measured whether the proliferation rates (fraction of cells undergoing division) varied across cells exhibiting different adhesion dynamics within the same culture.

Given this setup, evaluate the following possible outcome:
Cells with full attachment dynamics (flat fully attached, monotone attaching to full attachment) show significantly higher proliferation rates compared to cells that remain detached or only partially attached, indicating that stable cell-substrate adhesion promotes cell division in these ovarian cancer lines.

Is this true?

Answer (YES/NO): NO